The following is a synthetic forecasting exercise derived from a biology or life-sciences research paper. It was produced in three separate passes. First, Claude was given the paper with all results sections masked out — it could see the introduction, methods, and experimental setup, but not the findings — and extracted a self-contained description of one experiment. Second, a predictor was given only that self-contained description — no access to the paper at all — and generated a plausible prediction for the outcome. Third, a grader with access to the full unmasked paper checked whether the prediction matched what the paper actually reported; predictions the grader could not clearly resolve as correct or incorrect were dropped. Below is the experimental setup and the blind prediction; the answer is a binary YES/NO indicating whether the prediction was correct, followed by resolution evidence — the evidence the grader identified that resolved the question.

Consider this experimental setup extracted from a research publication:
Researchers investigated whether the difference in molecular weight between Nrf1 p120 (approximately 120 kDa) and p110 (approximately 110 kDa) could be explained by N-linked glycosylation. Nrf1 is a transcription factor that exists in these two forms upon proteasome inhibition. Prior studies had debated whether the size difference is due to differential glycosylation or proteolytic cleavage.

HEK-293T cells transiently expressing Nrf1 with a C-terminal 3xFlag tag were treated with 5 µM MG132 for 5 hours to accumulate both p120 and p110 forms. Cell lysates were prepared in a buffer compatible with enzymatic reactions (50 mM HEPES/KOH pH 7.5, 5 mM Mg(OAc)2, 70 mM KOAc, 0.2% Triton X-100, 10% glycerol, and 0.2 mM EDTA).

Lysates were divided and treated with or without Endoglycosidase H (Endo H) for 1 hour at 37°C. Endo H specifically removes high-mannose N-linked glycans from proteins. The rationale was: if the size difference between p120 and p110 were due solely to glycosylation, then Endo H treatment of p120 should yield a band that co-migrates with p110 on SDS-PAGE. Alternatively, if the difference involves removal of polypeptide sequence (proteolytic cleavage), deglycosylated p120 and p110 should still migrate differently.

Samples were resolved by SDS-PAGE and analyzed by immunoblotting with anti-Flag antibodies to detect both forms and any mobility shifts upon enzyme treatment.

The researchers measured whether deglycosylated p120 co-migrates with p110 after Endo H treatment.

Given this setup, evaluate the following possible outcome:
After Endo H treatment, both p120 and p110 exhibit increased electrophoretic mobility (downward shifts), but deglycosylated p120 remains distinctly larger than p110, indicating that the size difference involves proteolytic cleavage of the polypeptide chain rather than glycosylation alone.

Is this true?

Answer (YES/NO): NO